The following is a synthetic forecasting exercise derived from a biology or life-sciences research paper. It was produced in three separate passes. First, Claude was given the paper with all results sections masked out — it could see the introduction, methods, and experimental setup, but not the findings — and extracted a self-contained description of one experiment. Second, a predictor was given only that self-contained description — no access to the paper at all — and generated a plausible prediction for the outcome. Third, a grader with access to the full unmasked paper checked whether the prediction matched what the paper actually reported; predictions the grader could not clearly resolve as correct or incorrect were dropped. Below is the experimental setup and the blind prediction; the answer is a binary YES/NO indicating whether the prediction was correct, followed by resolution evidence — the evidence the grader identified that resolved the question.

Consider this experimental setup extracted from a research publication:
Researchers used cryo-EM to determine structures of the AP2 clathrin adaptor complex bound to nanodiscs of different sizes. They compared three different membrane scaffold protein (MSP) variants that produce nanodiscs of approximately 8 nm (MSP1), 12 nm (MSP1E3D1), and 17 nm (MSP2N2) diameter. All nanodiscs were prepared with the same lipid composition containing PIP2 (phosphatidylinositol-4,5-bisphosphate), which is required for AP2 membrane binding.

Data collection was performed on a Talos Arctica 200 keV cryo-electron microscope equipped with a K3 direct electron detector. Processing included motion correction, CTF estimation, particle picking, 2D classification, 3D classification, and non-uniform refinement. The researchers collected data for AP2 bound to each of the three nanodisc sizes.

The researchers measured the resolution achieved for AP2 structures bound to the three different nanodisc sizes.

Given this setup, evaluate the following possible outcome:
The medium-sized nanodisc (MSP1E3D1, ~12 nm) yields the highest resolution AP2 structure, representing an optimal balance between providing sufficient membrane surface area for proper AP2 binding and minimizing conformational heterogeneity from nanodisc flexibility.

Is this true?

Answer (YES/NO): NO